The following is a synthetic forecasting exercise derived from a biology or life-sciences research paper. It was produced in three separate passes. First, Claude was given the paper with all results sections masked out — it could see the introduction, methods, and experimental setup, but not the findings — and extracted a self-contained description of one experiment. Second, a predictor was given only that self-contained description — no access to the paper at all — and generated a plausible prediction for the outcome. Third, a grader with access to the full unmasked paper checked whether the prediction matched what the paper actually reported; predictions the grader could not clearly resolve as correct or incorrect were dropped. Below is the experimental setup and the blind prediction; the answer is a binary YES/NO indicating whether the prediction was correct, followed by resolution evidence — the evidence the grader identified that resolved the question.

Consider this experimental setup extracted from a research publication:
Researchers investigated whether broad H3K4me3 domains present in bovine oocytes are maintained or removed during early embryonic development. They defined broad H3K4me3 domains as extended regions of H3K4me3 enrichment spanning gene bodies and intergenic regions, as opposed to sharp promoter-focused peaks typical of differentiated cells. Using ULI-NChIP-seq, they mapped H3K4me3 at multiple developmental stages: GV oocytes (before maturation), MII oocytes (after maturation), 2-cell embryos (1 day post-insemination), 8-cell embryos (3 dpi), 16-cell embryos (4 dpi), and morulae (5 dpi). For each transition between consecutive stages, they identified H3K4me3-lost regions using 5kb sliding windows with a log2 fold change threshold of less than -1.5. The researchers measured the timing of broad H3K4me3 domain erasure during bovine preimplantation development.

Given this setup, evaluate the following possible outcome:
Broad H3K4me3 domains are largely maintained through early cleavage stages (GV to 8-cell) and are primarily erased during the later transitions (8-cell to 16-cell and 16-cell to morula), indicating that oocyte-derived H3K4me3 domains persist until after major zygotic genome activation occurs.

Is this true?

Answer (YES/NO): NO